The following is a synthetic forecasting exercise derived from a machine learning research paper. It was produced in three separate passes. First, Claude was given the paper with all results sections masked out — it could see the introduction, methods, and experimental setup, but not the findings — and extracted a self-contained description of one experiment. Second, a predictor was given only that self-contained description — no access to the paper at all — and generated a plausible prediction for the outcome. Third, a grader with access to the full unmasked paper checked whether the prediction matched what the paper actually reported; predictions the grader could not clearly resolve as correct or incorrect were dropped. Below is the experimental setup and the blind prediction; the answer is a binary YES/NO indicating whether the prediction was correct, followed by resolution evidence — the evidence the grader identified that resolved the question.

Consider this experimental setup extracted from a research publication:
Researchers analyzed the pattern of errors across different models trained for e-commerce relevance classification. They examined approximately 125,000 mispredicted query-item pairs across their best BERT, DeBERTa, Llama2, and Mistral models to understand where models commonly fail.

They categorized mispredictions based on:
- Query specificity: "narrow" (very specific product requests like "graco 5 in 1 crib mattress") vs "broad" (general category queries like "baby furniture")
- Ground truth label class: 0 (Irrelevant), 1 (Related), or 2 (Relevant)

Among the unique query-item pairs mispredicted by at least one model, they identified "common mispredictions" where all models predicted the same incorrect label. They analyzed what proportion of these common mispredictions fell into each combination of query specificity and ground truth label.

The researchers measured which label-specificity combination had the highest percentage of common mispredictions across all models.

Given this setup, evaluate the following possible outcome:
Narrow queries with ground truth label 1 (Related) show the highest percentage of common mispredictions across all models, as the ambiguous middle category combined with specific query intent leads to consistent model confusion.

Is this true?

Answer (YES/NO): NO